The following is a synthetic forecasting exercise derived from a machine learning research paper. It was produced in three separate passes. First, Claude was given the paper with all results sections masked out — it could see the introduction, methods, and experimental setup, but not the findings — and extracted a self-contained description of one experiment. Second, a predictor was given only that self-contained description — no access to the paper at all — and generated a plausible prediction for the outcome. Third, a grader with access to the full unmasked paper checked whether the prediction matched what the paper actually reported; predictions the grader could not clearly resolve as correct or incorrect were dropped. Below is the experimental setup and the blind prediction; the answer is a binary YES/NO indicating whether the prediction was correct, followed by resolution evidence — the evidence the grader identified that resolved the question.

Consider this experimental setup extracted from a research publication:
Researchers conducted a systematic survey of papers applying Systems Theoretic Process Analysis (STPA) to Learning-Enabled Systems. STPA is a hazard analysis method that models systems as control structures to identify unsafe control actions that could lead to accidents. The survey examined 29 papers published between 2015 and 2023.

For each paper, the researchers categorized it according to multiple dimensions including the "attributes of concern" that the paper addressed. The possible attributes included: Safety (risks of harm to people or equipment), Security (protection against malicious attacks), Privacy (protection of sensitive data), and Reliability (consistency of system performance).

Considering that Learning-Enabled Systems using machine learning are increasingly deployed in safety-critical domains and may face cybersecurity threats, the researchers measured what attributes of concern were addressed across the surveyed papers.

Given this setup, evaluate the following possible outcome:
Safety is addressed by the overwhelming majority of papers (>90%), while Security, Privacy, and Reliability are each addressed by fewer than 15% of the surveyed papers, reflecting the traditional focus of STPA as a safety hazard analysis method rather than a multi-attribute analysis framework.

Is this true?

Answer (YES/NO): YES